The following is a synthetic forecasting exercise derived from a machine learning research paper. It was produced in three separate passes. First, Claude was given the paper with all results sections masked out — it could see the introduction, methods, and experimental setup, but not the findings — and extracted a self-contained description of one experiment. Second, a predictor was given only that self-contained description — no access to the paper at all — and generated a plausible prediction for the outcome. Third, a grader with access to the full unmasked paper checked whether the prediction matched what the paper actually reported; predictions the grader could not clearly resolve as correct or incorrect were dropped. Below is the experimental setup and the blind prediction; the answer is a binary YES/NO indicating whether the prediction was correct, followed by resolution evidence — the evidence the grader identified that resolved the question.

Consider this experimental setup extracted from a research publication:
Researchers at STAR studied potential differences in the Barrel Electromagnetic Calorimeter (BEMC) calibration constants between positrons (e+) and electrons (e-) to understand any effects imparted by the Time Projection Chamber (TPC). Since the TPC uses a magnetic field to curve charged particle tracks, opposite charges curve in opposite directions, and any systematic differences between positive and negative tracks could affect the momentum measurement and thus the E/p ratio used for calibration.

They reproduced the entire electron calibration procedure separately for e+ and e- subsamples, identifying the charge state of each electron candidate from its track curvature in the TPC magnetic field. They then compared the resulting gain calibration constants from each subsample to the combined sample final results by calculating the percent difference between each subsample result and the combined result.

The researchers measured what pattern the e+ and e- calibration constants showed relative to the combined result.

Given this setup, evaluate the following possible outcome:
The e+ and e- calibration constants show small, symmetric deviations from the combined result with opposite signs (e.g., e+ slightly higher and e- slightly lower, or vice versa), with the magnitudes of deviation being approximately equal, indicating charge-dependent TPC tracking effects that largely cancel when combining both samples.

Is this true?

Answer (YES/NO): NO